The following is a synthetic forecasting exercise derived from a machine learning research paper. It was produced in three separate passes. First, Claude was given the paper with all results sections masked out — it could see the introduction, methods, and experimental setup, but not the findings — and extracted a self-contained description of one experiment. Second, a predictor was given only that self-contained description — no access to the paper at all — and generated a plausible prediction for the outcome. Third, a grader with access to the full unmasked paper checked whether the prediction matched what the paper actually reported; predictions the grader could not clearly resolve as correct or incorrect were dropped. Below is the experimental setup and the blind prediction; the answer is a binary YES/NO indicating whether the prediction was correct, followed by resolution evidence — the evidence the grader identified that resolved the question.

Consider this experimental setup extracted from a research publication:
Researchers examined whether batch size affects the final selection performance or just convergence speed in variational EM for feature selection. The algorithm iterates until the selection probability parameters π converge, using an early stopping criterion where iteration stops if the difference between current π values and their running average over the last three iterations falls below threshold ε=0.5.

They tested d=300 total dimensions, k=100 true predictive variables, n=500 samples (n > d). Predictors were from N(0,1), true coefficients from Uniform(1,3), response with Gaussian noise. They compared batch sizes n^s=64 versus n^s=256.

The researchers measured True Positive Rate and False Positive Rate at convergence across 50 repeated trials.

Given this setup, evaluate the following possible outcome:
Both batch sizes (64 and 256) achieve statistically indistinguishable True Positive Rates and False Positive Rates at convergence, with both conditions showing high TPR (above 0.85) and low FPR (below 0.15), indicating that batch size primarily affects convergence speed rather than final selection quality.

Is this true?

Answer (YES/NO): YES